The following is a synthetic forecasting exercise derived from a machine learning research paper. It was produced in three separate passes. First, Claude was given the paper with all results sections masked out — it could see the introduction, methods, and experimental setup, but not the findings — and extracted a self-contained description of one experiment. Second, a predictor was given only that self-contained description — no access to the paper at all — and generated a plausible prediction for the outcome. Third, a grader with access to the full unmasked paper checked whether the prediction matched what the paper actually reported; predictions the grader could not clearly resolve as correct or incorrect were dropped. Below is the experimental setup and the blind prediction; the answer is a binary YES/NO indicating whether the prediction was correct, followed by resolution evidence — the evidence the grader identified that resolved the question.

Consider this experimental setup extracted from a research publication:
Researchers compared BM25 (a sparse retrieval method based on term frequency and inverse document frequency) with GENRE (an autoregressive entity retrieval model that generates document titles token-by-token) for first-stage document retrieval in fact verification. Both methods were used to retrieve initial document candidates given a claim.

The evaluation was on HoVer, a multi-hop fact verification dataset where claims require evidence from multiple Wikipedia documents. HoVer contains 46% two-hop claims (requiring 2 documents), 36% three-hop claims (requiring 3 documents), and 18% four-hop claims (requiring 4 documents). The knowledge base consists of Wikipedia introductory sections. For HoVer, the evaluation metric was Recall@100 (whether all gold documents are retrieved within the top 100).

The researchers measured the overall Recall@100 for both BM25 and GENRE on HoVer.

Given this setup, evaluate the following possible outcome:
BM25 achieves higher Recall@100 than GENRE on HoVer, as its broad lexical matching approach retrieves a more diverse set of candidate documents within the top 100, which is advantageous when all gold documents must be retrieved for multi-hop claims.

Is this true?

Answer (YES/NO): YES